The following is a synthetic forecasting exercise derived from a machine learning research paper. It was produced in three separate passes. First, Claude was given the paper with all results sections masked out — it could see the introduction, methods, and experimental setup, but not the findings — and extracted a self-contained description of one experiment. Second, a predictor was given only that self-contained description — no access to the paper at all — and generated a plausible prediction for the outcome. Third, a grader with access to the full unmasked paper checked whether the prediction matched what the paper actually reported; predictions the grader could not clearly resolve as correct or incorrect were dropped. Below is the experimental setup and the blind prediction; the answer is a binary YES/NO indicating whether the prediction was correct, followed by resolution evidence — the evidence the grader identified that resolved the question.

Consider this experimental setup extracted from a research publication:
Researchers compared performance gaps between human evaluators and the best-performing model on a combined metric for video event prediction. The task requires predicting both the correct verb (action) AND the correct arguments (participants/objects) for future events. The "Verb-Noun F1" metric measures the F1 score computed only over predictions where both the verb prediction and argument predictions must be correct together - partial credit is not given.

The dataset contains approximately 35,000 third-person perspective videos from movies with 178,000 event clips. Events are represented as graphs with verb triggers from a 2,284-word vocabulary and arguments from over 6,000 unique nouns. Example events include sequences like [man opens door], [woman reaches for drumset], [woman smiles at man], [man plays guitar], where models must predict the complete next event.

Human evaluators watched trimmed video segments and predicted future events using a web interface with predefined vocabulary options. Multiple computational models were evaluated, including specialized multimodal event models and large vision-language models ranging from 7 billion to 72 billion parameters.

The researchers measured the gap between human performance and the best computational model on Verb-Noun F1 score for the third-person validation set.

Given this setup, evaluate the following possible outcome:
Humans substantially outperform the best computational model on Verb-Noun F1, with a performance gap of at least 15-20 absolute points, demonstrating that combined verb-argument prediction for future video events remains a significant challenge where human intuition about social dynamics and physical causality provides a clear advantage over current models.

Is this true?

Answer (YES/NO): NO